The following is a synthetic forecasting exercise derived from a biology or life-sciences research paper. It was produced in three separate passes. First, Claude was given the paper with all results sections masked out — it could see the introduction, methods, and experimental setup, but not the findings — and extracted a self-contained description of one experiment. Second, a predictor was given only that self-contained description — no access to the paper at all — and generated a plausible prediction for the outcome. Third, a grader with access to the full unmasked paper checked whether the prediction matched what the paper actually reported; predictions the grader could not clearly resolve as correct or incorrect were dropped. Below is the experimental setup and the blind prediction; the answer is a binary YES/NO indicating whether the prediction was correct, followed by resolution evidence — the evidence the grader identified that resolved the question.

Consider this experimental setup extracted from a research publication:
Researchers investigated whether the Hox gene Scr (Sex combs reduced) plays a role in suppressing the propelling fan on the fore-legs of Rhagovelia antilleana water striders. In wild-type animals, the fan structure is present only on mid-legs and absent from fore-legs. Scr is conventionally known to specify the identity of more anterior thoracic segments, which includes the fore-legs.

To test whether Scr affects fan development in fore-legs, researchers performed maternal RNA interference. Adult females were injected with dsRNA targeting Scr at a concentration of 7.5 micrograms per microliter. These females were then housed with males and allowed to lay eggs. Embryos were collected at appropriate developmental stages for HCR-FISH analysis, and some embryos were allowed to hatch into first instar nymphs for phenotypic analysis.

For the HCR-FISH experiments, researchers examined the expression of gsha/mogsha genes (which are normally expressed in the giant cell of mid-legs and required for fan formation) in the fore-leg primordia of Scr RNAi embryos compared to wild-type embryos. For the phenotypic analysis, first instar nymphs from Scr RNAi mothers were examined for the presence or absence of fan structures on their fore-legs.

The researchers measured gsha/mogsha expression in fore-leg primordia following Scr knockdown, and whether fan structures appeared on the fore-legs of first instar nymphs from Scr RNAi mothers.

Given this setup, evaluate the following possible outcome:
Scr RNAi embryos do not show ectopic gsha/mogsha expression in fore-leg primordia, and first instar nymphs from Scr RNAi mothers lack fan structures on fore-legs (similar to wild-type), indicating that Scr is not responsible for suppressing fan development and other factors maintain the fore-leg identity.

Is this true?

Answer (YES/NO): NO